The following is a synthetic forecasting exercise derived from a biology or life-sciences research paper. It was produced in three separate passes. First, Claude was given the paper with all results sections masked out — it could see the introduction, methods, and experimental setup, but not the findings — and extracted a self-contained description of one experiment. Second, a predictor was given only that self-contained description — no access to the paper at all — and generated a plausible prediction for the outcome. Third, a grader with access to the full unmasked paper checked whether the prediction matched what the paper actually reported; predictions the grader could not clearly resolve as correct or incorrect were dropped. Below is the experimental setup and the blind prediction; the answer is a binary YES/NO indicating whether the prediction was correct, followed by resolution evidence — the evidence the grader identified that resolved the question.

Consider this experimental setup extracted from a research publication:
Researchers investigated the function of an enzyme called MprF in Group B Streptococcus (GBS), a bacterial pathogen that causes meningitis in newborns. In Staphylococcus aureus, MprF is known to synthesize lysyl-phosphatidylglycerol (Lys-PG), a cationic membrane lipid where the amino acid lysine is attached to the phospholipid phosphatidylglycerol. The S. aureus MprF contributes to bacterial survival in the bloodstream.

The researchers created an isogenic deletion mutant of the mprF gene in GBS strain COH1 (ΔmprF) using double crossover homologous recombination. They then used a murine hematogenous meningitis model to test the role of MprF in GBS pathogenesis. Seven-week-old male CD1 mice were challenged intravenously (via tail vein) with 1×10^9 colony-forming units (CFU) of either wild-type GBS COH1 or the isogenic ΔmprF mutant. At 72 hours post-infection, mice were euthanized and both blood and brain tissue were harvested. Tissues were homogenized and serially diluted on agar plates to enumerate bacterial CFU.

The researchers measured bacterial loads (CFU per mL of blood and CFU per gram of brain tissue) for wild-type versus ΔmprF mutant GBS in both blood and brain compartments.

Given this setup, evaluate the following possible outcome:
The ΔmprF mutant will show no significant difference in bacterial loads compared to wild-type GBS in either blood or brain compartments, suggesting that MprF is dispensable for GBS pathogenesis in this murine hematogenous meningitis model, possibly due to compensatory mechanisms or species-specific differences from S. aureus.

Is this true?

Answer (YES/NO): NO